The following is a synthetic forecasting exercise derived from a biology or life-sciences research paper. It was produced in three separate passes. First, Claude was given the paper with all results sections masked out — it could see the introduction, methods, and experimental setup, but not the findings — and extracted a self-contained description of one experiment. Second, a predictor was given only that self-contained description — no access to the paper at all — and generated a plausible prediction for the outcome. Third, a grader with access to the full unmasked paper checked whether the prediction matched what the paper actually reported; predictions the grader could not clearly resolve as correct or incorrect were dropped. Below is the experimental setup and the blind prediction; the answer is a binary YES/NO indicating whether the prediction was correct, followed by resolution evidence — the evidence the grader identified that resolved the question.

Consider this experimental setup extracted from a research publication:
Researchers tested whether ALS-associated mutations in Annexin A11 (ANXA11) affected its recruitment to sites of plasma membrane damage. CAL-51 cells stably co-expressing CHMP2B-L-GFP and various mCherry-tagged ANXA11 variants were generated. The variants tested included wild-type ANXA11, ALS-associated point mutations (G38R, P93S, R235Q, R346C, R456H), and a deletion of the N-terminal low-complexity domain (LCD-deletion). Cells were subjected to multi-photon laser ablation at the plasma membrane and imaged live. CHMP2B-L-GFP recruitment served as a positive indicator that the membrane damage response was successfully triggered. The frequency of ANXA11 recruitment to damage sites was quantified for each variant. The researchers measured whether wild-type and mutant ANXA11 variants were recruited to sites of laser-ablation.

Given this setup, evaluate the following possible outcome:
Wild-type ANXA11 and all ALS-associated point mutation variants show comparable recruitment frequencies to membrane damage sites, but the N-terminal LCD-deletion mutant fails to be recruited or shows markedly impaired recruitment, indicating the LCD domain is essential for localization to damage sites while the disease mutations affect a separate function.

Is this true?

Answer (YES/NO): NO